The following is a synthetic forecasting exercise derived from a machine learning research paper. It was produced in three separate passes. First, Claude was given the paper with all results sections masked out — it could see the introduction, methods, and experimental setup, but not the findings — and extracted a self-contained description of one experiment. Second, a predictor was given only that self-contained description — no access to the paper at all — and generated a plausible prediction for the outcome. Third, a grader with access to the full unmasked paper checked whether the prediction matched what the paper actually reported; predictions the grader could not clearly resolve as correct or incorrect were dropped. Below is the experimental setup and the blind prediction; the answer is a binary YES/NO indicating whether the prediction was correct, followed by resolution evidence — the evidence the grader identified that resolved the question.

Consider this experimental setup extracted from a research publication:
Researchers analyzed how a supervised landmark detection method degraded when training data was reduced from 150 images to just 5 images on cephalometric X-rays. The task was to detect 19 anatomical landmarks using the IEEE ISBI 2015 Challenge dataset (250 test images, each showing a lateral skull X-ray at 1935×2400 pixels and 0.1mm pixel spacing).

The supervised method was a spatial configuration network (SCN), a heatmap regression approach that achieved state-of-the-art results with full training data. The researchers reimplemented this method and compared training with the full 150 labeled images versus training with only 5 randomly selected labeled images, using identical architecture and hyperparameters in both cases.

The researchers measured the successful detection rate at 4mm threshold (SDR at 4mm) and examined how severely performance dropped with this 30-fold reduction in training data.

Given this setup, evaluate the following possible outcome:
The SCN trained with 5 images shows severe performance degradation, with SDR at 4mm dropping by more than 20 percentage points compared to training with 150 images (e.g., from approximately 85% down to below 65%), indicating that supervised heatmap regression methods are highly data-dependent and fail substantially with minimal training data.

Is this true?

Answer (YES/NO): YES